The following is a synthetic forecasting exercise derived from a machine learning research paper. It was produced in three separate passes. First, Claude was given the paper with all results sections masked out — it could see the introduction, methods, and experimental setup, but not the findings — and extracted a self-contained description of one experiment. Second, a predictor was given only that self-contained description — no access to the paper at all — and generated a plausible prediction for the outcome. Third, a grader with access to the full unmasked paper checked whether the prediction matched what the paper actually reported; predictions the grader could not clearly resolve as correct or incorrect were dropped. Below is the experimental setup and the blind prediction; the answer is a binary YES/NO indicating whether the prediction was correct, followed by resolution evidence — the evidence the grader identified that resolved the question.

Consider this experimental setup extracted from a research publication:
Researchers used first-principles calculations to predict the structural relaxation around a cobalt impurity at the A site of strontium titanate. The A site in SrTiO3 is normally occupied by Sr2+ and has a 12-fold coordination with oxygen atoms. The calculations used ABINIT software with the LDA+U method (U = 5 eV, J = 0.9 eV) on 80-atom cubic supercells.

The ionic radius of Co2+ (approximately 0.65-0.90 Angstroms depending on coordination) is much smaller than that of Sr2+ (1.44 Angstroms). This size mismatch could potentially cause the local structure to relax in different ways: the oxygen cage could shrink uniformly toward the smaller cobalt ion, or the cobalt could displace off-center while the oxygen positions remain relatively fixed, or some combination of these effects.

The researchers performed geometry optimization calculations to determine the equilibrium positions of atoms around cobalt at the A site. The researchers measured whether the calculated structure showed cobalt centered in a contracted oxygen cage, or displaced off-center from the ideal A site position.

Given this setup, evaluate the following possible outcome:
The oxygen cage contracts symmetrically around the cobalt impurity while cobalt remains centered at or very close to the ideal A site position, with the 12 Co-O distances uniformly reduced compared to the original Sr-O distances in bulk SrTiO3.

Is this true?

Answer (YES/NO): NO